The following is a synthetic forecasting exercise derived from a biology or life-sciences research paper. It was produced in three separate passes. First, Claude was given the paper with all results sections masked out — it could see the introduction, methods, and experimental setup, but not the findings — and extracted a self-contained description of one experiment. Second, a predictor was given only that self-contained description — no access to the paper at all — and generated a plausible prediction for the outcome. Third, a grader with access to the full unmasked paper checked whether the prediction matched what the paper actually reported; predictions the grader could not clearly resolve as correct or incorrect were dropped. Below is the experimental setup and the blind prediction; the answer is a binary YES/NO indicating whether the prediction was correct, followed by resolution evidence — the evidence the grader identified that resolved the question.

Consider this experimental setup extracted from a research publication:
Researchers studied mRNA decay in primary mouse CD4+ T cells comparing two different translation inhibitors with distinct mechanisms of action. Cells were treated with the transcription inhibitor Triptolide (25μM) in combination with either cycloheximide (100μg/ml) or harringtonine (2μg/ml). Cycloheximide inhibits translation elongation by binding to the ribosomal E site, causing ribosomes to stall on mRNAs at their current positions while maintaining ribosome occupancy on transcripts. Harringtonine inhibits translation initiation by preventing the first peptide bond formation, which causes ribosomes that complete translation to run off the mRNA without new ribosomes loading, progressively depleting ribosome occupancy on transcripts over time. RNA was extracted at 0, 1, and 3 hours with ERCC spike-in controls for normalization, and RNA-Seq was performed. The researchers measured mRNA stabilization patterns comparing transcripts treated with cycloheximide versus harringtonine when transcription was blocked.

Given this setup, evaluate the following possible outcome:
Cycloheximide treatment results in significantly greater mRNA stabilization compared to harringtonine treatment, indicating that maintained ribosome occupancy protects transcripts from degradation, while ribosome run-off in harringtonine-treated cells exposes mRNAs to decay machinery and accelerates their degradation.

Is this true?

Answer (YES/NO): NO